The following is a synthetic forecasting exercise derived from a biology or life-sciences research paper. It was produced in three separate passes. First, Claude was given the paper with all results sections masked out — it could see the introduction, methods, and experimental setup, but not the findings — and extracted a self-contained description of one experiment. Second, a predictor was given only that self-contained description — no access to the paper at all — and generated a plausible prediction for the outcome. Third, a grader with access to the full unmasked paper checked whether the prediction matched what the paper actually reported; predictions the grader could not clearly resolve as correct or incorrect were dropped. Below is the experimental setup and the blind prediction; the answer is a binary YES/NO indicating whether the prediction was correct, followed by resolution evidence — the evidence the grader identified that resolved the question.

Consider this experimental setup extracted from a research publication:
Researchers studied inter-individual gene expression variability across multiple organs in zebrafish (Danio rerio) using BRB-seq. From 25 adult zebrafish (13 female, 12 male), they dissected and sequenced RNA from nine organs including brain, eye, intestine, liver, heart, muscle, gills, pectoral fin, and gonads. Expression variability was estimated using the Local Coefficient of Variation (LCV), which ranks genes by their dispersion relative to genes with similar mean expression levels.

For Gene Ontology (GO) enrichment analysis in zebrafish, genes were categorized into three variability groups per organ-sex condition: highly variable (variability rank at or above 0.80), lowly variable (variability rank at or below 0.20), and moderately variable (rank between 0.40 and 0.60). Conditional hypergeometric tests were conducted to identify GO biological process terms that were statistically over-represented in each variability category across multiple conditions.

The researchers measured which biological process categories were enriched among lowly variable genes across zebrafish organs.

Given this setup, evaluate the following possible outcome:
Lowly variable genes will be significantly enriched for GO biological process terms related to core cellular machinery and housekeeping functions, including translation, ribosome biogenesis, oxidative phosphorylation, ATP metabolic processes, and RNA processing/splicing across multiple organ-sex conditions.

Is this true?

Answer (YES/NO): NO